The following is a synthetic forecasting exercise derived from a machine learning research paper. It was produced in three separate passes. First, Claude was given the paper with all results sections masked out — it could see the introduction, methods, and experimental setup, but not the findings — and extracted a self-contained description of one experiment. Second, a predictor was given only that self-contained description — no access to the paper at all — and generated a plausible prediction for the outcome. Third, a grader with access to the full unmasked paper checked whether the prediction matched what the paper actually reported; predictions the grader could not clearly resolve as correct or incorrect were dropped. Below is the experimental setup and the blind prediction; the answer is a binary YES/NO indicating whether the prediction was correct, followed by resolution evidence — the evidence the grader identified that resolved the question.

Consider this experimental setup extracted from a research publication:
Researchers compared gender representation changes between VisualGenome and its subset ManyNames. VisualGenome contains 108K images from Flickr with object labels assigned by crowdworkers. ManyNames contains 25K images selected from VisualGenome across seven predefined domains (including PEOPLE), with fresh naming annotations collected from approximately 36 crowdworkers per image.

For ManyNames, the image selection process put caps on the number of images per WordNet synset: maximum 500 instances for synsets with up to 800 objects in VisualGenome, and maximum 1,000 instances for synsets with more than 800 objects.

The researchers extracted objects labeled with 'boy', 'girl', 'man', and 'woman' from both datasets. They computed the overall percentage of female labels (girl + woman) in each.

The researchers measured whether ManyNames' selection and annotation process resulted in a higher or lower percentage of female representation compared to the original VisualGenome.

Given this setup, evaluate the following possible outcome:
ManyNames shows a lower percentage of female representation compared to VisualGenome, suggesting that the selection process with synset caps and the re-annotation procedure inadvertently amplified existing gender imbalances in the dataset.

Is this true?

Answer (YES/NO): NO